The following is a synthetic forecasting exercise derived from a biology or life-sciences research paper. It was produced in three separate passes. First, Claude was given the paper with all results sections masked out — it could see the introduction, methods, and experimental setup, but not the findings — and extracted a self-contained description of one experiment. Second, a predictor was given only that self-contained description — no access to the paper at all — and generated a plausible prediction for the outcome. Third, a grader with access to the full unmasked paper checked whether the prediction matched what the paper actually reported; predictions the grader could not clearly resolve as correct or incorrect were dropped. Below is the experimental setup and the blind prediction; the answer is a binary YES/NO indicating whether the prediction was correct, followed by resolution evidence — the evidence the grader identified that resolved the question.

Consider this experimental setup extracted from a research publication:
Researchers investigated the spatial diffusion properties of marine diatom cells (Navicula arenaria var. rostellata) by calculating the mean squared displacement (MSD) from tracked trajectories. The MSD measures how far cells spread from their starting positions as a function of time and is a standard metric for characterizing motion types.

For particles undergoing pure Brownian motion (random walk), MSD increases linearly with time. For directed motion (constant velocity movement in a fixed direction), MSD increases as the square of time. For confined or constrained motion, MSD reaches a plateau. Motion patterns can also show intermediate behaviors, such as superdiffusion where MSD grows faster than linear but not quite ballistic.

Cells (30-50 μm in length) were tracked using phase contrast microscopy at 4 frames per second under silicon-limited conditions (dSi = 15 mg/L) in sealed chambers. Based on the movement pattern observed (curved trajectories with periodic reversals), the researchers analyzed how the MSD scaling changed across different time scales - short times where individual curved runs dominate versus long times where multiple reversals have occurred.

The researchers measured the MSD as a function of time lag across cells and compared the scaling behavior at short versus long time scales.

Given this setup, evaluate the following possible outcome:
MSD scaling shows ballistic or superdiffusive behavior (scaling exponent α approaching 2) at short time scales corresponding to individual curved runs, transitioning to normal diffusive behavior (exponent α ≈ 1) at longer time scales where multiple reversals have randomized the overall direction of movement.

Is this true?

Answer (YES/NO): NO